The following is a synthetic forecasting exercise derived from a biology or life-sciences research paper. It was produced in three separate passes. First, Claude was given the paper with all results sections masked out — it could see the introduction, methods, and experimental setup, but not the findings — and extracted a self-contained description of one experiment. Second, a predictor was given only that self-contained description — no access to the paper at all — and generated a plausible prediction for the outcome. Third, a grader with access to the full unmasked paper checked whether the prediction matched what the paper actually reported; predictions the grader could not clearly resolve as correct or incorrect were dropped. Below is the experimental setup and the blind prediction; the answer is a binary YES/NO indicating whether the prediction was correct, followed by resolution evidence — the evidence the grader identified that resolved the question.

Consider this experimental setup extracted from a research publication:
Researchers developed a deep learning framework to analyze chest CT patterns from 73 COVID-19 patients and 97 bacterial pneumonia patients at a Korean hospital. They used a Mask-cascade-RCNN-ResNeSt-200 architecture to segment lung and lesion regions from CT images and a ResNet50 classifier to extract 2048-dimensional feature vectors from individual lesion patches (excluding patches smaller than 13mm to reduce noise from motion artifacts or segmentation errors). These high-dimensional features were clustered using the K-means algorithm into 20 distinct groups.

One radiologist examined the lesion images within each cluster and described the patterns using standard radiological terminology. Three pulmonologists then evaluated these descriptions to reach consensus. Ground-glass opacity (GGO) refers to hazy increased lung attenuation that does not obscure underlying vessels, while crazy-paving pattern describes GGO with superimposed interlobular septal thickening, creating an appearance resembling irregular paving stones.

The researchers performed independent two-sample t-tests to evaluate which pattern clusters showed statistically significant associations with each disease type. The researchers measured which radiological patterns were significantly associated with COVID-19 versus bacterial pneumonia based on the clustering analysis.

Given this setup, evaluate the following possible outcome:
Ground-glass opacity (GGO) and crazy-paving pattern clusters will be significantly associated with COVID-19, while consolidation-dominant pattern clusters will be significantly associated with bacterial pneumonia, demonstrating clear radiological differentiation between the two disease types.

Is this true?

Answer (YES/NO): NO